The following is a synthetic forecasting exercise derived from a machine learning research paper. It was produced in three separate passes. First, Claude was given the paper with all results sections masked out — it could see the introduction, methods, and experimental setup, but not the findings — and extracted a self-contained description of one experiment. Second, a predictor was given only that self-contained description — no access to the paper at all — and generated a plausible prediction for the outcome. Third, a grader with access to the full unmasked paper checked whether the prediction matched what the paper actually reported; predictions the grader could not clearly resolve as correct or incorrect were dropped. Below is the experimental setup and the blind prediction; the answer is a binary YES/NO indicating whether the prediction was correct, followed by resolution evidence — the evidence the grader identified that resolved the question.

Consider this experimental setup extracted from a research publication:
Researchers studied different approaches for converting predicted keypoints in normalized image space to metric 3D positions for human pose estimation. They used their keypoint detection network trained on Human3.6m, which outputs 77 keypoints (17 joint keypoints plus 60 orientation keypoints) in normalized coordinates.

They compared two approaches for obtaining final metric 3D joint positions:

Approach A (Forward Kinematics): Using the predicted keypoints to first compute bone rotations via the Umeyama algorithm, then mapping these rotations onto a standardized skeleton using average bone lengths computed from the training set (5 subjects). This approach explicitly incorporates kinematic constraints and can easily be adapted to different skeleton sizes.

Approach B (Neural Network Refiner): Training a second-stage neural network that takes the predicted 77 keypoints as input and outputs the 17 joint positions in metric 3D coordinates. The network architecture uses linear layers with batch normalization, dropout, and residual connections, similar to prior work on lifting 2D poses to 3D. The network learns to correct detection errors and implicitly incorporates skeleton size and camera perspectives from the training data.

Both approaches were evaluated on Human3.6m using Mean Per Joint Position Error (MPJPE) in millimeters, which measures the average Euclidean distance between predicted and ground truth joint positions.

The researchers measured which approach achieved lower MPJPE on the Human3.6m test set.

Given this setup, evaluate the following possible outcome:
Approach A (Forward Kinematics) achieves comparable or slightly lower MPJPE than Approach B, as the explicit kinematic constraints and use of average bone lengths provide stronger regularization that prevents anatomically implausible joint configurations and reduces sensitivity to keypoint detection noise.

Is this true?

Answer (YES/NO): NO